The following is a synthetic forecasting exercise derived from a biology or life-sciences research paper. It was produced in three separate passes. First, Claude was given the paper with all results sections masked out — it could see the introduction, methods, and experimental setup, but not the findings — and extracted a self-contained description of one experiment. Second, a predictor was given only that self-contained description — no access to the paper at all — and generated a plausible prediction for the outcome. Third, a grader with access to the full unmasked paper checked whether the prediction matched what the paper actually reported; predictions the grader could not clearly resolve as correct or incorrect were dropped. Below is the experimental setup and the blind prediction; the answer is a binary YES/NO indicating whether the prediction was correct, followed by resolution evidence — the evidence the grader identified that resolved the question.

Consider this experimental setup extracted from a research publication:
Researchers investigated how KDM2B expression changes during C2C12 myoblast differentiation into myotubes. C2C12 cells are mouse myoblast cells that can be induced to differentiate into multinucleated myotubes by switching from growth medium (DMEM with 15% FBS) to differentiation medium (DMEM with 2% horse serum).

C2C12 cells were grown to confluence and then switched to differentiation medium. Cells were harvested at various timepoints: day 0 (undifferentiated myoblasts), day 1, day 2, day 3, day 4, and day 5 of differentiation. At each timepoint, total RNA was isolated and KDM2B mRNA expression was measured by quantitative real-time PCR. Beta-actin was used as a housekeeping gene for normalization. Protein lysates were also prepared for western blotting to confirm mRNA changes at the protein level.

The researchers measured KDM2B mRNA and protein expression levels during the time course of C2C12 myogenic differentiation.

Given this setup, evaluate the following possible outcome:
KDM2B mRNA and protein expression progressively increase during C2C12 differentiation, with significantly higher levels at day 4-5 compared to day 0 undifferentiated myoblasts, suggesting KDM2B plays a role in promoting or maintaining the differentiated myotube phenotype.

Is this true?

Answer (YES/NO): NO